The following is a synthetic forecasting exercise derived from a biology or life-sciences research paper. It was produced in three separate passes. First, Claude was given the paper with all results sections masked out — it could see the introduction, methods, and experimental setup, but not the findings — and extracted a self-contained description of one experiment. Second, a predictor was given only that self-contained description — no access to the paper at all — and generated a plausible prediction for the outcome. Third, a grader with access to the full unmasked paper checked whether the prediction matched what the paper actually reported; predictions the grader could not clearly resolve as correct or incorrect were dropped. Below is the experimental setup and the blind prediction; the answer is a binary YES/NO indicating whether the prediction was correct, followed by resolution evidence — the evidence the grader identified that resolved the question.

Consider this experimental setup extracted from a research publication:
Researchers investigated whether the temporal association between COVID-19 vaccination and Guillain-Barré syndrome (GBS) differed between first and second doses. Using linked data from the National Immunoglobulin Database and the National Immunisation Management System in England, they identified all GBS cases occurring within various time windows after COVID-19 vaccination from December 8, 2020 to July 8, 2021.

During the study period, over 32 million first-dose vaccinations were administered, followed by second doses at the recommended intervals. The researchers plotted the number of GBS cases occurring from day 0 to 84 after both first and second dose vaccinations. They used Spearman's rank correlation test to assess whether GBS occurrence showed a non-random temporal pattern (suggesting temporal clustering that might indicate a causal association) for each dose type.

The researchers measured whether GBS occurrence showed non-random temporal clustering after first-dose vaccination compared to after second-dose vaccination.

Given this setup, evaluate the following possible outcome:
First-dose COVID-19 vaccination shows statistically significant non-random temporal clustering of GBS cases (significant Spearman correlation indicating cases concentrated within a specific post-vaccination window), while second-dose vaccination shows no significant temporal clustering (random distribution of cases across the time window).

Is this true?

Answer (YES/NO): YES